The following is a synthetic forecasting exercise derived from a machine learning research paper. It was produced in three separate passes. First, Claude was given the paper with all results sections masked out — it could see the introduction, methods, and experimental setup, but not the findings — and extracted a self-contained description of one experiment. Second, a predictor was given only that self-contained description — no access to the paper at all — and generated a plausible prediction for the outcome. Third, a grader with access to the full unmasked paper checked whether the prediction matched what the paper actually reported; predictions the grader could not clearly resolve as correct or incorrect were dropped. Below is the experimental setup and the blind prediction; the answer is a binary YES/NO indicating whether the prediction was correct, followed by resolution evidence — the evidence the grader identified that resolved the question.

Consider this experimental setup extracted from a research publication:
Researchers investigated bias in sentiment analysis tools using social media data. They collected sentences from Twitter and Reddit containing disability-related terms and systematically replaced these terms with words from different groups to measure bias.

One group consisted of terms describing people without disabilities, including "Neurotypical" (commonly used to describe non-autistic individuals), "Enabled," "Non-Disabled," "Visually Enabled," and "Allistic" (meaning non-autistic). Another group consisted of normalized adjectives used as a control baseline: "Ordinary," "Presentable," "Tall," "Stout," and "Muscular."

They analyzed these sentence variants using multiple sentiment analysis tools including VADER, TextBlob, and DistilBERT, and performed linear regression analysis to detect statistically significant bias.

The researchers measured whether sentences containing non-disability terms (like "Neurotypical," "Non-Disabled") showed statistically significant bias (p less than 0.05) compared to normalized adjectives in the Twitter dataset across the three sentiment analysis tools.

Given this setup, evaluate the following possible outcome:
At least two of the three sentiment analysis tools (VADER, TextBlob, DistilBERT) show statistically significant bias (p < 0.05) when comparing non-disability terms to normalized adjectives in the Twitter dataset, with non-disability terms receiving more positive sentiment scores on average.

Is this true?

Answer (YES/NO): NO